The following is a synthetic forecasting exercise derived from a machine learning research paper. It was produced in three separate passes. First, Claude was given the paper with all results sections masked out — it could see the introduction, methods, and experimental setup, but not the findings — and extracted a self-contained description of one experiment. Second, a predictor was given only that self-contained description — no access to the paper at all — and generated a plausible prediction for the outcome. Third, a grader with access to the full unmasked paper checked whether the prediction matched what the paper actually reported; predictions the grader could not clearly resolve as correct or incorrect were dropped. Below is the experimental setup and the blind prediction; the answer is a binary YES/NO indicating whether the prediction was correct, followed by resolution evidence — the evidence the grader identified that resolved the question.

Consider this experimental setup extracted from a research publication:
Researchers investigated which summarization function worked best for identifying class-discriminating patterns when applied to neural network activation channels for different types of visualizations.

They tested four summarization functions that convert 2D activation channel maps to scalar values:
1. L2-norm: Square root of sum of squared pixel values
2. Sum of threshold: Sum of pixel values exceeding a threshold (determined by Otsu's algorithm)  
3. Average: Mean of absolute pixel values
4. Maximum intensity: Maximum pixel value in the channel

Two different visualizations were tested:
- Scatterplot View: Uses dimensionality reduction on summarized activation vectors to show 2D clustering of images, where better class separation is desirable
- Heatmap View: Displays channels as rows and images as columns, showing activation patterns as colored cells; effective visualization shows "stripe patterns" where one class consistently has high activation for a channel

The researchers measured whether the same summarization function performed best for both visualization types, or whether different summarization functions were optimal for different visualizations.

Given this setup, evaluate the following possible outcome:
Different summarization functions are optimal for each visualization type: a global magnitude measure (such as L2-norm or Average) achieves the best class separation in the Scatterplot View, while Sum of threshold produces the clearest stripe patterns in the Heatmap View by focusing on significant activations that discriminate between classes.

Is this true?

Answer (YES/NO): YES